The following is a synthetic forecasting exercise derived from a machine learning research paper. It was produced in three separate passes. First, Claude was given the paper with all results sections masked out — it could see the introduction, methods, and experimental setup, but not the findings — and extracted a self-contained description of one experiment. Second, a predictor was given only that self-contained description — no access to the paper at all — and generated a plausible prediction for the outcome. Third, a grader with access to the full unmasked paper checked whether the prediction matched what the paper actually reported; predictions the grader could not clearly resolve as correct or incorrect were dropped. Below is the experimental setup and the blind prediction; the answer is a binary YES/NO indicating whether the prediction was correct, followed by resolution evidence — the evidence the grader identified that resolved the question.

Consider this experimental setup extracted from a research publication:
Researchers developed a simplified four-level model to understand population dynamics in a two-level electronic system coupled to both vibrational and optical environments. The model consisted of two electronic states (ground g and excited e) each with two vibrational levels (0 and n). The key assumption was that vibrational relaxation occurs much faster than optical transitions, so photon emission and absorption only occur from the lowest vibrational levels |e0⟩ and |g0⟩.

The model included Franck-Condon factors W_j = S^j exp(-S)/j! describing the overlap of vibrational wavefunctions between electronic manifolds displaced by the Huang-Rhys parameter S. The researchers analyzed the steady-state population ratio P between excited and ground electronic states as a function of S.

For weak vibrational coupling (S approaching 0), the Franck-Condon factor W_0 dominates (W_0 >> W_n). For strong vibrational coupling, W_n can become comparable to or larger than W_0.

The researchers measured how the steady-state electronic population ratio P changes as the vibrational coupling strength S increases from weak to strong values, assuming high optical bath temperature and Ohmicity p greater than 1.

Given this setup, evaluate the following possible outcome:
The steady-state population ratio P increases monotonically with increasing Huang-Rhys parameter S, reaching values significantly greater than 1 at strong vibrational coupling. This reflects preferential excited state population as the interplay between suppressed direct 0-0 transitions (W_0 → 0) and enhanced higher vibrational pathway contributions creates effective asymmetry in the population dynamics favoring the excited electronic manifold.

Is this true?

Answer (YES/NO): YES